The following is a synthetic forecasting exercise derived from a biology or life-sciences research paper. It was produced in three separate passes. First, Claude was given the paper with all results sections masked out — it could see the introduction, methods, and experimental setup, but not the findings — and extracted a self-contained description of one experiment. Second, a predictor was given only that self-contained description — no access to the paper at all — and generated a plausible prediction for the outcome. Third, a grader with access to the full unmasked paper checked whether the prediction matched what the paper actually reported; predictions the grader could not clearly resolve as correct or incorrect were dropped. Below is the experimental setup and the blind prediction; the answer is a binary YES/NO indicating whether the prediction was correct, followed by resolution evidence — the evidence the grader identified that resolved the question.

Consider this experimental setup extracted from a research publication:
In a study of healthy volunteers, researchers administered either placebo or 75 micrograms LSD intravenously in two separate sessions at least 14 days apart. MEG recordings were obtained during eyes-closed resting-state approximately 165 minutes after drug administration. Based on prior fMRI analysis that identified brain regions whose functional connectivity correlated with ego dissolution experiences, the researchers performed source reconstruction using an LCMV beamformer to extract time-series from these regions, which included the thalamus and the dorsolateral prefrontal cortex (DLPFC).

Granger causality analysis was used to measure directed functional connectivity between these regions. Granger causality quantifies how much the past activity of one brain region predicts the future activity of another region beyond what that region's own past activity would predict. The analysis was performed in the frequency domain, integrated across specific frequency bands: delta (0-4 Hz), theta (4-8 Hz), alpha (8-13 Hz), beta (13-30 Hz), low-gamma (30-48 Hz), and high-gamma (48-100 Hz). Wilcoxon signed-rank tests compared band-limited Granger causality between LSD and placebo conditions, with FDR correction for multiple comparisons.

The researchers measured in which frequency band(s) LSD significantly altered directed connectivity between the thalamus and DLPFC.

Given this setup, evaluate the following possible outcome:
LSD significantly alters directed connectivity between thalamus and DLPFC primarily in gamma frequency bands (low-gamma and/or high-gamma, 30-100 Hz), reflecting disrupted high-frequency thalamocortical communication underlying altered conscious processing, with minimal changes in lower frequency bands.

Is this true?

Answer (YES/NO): NO